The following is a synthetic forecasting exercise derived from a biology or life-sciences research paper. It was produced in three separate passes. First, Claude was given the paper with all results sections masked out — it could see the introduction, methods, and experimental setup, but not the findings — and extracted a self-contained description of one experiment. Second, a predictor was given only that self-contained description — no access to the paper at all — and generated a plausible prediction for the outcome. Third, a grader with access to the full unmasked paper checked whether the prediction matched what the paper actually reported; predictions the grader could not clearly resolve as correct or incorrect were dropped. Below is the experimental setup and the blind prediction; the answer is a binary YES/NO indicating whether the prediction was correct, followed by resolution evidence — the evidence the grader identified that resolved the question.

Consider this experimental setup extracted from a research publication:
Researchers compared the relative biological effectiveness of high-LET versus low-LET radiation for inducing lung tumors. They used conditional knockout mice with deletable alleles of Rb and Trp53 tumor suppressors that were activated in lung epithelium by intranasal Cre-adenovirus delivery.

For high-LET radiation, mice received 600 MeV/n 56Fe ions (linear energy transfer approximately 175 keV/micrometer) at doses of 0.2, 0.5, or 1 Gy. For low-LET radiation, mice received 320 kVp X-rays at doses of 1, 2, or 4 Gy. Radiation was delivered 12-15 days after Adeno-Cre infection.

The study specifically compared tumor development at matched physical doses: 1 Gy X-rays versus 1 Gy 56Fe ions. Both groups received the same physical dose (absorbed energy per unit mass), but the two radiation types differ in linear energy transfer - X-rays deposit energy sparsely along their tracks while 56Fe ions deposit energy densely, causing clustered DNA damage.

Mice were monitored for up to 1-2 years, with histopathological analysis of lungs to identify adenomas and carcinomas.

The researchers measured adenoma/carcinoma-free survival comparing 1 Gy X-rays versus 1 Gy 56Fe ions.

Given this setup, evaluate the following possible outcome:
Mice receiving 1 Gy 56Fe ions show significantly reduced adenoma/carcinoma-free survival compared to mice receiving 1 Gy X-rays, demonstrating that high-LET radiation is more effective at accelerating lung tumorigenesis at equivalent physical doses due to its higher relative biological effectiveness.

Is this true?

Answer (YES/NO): YES